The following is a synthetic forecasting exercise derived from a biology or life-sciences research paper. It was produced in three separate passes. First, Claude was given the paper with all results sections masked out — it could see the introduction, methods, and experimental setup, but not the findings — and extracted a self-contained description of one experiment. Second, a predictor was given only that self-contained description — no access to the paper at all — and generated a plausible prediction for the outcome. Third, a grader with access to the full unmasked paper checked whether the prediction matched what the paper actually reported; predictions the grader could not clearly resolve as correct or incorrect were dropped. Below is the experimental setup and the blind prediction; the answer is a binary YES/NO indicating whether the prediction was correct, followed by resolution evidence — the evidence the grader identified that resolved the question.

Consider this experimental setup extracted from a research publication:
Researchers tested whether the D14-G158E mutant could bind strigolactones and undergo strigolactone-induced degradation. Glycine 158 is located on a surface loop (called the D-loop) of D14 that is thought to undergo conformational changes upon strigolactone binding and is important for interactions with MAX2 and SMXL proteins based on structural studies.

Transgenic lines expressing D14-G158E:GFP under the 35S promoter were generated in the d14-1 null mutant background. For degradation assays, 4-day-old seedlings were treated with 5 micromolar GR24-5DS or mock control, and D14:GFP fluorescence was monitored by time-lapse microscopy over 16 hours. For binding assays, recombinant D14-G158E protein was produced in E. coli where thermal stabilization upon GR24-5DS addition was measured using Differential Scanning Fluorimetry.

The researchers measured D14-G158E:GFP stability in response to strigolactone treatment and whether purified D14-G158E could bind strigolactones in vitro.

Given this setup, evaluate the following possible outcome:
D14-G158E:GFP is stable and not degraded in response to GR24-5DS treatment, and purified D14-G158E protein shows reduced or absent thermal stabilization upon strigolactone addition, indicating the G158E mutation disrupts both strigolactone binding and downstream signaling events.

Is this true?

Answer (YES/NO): NO